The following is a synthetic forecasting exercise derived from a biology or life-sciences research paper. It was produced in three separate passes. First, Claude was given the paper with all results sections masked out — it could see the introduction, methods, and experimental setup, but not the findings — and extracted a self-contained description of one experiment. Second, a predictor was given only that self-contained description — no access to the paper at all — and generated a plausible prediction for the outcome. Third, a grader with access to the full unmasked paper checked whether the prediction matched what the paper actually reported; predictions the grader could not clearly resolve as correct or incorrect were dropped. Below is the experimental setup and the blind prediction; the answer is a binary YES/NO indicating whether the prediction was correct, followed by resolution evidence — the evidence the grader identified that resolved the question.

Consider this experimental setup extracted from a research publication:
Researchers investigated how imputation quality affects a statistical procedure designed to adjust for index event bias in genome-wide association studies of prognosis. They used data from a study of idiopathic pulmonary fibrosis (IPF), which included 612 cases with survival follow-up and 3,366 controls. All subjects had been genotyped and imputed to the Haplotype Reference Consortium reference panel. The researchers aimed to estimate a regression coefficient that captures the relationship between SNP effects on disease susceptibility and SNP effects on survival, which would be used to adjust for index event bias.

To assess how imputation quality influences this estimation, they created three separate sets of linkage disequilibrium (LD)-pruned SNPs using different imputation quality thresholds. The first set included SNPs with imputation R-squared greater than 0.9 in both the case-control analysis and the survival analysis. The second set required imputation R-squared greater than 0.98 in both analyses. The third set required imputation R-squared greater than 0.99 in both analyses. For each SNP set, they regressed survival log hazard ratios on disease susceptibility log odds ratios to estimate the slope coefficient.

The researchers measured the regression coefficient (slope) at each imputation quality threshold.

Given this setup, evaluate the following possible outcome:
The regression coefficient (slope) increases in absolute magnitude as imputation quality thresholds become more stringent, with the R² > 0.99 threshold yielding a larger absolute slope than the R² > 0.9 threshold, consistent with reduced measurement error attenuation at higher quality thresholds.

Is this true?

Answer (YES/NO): NO